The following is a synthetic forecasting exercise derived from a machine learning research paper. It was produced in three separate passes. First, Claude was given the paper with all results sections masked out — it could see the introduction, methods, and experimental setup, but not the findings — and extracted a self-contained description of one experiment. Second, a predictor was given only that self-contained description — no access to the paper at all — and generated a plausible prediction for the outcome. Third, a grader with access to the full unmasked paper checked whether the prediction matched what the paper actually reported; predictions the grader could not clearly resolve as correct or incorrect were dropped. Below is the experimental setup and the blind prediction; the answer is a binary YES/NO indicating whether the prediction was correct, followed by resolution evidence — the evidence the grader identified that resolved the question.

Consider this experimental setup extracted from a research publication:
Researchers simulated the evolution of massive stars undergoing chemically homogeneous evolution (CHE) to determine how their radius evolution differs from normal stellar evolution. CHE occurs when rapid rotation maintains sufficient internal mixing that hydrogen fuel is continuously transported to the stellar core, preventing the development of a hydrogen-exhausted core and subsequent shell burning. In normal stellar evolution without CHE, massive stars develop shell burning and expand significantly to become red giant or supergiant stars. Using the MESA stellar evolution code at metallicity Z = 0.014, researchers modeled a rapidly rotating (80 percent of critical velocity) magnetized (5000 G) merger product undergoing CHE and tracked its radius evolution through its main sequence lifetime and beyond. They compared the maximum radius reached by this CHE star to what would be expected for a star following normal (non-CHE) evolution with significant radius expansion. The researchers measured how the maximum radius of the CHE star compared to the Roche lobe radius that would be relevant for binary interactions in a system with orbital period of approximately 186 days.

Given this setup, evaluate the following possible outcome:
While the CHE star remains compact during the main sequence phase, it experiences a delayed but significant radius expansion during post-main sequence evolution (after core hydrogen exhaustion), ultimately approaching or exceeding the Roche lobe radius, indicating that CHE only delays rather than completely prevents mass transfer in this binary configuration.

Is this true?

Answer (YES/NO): NO